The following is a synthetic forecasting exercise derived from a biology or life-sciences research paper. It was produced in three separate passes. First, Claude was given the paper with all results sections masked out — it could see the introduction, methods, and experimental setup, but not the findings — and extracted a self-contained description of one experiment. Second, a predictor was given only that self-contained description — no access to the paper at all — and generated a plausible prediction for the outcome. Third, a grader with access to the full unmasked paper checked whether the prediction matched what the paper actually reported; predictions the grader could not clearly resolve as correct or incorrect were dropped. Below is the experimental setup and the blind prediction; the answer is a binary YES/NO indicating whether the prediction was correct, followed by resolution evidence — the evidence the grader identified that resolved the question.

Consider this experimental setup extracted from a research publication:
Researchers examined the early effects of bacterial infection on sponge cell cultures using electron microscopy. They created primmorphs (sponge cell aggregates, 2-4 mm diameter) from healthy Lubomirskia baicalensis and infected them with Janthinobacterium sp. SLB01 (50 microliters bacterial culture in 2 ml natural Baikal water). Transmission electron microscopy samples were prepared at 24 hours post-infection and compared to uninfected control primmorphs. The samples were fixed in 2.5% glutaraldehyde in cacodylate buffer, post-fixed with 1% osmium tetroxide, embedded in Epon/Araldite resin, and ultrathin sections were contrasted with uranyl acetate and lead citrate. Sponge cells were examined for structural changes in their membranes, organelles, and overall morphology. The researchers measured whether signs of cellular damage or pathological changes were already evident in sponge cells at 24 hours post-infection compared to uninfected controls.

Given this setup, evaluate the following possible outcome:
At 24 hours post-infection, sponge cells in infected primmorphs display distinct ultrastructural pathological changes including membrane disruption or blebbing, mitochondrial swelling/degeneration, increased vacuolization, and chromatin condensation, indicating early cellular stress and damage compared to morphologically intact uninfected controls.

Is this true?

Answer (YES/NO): NO